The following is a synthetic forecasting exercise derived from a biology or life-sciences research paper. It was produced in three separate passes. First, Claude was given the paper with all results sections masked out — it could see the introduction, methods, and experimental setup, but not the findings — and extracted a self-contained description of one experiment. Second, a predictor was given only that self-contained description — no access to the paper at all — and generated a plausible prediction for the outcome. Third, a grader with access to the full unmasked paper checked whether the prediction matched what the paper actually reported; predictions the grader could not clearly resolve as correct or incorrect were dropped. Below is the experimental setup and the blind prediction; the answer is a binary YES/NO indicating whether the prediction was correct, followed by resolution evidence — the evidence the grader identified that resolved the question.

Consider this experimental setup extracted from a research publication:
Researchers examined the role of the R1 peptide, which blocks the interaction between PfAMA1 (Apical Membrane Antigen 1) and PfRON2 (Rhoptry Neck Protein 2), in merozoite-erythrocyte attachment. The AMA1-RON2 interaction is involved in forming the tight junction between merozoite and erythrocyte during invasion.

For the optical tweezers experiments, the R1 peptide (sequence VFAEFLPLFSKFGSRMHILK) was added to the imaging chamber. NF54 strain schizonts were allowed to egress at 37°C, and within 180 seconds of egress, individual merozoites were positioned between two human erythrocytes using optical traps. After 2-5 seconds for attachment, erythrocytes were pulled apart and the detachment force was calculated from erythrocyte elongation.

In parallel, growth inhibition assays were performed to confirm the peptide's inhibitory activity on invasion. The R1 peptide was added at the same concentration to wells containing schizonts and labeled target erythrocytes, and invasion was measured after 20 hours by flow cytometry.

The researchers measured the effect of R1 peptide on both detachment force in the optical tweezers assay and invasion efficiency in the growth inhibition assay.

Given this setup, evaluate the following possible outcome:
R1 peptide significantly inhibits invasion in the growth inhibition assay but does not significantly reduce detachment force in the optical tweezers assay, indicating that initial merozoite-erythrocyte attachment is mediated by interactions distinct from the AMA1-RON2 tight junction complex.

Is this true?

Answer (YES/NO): NO